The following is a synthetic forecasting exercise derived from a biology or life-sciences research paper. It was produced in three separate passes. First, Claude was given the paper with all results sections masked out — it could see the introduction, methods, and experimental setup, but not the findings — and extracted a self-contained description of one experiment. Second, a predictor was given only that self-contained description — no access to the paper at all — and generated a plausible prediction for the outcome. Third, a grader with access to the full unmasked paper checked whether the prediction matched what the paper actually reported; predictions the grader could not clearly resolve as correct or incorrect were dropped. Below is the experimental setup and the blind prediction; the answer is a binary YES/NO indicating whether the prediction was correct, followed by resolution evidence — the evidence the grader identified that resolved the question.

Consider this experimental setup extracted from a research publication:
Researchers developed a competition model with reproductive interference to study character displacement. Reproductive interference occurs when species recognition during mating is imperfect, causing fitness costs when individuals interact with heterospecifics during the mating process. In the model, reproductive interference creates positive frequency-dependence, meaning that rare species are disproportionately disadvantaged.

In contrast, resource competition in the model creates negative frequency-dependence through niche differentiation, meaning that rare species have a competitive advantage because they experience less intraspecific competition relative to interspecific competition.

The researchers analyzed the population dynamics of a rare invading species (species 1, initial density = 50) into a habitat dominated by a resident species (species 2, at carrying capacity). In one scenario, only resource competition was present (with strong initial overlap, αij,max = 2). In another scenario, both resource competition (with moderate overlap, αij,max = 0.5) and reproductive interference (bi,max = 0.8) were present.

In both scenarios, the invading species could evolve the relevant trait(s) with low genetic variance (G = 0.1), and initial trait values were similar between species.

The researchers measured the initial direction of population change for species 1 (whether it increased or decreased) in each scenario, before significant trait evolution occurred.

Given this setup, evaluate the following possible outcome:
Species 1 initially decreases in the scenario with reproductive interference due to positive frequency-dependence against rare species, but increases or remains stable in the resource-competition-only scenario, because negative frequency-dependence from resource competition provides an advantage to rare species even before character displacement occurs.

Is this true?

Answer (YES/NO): NO